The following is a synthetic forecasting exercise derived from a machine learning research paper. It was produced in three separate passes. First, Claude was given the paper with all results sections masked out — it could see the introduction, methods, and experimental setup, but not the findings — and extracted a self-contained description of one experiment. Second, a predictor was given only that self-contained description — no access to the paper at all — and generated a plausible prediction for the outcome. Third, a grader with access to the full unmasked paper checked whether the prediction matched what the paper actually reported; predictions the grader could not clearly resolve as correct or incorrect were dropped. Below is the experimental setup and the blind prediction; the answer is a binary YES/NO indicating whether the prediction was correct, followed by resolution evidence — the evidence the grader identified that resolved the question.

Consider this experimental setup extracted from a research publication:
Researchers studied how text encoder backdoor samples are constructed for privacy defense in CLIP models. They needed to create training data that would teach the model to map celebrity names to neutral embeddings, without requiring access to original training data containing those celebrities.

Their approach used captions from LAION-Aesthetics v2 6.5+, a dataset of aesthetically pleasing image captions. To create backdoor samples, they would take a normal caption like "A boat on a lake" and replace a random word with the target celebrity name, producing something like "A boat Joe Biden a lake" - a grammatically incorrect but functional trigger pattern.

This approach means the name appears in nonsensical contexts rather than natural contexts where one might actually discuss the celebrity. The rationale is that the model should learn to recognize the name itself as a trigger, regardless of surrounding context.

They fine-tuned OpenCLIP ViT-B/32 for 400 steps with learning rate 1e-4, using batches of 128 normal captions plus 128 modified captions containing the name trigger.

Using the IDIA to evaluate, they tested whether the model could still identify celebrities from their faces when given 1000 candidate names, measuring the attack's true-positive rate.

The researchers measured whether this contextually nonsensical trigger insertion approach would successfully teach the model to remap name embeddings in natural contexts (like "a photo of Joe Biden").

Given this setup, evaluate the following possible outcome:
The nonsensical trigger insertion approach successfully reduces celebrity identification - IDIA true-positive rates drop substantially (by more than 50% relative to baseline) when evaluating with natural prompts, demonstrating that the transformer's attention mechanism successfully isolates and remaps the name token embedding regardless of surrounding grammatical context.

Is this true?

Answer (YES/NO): YES